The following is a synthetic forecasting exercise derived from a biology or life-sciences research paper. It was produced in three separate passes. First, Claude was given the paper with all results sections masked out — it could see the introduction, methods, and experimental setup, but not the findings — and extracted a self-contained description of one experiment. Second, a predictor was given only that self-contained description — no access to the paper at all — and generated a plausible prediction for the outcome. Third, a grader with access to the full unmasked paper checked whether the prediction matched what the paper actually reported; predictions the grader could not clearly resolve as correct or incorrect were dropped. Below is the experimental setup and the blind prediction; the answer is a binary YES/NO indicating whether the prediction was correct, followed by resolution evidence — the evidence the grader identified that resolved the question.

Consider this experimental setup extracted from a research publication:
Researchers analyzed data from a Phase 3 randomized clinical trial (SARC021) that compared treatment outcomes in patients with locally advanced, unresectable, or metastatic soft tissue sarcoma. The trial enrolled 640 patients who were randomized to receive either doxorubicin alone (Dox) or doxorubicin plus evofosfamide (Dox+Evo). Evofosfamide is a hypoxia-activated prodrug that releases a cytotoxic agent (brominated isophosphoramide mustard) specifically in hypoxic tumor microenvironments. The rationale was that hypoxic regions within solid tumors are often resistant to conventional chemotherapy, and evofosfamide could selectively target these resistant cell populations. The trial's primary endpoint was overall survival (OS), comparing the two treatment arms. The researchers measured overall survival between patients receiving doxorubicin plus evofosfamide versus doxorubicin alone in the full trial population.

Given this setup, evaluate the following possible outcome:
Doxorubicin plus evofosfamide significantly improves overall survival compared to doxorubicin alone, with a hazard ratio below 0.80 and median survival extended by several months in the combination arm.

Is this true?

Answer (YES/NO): NO